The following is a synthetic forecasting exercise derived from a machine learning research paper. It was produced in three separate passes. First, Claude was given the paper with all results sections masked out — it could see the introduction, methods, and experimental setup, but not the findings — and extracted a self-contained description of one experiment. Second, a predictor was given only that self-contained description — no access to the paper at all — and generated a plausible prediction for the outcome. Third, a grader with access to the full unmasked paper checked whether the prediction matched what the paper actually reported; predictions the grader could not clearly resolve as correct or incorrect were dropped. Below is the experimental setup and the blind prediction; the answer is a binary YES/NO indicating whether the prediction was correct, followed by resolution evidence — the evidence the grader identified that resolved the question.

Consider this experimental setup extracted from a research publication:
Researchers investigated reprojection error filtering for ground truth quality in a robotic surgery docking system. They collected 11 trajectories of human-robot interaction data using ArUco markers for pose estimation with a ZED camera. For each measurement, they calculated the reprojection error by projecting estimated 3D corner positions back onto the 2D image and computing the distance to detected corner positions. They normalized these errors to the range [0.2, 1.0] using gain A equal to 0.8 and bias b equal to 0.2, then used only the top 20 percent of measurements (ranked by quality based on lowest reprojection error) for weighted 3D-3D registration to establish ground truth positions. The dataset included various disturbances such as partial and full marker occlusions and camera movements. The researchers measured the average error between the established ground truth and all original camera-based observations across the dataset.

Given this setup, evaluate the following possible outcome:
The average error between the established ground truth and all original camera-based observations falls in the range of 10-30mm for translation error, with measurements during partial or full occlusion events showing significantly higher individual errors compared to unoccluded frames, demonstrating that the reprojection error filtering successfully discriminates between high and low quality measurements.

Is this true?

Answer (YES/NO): YES